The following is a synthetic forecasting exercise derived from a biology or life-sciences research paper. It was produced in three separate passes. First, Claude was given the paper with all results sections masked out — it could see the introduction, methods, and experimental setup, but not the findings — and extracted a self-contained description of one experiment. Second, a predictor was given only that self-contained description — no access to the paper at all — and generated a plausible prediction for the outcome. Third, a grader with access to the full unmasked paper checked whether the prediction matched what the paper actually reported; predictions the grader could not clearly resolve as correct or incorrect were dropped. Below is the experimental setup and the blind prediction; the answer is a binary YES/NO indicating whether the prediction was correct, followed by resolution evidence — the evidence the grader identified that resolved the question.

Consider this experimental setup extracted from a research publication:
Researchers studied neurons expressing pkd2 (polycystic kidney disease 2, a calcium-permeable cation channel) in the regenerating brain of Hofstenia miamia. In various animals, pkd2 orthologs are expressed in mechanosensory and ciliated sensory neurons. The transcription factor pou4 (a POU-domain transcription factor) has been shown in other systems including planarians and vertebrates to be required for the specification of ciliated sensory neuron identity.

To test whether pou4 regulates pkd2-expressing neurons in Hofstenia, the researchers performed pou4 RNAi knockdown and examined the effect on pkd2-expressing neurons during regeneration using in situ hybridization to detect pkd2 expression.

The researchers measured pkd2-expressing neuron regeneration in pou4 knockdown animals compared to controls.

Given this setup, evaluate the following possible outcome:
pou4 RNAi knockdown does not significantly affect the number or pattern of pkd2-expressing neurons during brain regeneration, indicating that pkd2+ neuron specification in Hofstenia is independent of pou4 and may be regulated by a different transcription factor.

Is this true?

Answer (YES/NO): NO